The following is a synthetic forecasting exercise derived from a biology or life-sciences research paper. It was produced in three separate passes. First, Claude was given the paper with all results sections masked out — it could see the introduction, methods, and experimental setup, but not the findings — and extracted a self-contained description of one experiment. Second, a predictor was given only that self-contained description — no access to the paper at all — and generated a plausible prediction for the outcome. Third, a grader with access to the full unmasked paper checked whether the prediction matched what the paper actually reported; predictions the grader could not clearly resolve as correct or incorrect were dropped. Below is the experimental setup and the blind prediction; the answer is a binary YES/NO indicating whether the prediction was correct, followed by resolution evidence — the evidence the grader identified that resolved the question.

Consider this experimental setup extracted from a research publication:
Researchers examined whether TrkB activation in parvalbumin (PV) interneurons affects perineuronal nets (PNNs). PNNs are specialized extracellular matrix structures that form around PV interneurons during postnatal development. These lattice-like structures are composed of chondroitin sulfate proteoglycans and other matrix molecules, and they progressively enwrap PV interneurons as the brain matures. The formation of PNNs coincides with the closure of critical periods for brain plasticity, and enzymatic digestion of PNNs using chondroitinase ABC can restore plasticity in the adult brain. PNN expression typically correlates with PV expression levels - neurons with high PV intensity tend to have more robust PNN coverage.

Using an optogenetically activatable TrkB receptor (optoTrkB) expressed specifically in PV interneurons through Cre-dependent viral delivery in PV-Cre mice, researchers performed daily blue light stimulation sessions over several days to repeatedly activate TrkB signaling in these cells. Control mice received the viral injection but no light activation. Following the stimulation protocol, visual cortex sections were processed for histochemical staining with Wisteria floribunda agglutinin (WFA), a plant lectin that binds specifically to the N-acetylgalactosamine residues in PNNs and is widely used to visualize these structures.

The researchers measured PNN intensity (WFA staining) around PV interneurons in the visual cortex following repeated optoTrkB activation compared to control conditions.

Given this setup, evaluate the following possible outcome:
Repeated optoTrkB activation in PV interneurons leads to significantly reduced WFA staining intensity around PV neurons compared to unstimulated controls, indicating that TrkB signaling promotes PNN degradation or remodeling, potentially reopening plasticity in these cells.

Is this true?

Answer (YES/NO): YES